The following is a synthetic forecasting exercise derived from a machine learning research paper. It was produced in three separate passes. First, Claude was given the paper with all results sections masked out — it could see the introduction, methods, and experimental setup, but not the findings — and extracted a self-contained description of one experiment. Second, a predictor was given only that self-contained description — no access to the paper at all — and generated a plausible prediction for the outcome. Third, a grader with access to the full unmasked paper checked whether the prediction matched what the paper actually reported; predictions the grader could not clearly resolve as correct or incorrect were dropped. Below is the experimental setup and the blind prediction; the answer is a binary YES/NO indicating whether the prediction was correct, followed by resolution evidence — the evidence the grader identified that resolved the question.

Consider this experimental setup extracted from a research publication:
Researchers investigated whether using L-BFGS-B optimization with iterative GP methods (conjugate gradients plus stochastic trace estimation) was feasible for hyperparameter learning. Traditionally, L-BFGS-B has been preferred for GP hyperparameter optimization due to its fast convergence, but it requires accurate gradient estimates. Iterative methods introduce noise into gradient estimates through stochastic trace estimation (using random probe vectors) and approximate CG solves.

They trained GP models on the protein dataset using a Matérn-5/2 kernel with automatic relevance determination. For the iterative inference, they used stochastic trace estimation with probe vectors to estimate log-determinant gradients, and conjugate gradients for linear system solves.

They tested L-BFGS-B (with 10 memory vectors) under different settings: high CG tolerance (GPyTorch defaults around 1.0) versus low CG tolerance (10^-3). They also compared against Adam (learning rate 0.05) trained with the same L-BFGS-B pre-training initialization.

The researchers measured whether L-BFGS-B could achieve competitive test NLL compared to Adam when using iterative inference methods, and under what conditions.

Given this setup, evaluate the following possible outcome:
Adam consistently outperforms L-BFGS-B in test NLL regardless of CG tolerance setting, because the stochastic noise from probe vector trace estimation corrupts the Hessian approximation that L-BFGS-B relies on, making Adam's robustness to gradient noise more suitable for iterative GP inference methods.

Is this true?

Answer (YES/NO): NO